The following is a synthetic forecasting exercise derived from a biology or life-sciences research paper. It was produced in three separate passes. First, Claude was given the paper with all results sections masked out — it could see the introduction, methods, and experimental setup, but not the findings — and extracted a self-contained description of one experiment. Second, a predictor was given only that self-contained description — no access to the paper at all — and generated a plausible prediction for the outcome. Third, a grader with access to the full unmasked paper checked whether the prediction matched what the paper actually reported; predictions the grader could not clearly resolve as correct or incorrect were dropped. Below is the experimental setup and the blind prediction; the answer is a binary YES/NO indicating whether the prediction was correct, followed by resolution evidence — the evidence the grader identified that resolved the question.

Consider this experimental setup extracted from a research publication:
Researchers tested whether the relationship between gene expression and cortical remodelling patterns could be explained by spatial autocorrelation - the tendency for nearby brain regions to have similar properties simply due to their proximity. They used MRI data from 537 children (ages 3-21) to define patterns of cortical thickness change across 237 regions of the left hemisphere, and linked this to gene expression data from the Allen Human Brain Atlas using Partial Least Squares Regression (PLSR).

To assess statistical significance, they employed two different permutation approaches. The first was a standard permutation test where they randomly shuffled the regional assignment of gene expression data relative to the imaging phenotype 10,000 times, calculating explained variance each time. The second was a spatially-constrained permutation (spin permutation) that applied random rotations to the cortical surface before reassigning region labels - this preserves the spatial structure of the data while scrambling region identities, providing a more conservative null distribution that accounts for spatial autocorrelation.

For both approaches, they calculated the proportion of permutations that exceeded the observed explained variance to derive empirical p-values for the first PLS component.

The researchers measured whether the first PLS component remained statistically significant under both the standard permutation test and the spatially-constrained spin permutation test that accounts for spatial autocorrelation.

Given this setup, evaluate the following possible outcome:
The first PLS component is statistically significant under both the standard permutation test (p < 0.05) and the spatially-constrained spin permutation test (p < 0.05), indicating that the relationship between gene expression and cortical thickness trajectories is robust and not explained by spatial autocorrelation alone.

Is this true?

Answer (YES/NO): YES